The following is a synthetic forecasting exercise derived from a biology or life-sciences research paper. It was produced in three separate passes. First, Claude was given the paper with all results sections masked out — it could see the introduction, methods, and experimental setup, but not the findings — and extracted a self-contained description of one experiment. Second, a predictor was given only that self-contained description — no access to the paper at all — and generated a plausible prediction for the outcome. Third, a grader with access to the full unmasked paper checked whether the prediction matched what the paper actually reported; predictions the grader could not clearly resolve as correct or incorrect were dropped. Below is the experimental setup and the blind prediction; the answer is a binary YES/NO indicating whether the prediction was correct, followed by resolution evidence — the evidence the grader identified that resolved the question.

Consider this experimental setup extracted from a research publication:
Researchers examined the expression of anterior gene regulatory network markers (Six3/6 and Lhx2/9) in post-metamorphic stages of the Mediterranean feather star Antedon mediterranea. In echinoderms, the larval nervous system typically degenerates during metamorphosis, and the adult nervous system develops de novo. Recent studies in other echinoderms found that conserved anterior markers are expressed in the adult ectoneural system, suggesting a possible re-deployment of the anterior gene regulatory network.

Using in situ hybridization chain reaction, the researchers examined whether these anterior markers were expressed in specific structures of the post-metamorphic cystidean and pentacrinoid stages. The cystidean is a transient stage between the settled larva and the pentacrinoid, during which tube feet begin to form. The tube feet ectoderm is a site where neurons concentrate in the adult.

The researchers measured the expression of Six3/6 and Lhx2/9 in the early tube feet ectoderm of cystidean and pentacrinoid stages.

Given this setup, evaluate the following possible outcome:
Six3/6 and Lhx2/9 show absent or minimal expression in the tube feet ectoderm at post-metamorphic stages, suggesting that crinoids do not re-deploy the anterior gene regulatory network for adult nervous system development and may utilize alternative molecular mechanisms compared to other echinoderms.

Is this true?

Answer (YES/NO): NO